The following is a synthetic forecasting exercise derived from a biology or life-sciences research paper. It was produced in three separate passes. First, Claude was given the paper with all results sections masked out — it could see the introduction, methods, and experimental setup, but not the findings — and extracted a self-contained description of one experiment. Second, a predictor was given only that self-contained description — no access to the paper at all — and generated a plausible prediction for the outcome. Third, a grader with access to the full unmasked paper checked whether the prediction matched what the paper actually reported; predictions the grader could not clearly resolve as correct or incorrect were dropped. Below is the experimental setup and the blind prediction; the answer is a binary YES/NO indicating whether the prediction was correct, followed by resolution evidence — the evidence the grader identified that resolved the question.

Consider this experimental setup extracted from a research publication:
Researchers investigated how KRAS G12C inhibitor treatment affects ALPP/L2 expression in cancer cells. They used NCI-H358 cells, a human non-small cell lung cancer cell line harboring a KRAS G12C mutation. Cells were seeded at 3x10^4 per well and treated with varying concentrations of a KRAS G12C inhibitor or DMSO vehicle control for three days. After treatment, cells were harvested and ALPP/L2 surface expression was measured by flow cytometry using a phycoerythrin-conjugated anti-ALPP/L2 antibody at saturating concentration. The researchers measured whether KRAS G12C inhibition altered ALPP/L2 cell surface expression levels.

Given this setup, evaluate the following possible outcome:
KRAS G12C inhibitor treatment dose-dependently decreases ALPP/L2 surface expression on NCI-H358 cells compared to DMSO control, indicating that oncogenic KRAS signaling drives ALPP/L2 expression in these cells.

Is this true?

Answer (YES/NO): NO